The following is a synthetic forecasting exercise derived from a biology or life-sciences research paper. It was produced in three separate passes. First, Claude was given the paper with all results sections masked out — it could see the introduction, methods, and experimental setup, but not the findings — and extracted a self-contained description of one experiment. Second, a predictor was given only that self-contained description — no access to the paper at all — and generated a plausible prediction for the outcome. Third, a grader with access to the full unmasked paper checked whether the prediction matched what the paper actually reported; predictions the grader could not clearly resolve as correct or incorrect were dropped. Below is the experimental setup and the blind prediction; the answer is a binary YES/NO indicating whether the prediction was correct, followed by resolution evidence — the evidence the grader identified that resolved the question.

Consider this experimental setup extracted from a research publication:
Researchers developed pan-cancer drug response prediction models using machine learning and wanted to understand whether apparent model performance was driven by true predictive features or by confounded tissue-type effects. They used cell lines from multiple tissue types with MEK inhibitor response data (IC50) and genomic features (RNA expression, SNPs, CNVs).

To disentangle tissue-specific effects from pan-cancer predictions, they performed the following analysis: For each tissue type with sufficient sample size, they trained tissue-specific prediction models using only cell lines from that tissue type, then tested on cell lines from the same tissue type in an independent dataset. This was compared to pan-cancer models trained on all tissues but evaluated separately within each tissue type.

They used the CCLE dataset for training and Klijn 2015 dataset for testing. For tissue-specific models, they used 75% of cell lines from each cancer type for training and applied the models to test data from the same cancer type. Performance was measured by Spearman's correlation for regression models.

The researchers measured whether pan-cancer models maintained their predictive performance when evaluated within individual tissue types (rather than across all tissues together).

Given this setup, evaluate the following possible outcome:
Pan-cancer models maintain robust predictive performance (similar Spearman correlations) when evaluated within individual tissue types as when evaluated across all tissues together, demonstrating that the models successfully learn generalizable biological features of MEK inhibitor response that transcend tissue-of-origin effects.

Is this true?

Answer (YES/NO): NO